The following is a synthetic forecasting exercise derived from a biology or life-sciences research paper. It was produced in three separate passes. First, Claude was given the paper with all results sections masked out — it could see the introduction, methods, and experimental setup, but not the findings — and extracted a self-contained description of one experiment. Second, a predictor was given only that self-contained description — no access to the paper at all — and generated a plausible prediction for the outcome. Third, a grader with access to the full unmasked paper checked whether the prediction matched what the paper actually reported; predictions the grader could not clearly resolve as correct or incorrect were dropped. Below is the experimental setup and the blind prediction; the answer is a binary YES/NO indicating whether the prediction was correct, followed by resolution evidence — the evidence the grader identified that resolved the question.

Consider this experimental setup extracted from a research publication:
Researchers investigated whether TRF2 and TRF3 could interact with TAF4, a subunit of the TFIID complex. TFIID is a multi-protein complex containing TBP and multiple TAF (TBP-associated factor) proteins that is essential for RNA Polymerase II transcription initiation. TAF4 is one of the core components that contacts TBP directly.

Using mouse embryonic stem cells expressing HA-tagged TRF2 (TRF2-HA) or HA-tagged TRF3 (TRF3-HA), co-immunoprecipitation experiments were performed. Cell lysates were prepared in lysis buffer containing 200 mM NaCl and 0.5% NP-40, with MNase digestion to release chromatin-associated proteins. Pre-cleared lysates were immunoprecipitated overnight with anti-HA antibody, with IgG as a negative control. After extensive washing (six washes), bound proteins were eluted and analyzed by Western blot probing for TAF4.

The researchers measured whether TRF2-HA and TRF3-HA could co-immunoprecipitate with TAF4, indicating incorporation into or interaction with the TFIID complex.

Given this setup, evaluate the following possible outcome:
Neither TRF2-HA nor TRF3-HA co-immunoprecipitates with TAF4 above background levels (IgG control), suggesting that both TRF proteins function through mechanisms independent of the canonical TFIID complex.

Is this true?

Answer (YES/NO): YES